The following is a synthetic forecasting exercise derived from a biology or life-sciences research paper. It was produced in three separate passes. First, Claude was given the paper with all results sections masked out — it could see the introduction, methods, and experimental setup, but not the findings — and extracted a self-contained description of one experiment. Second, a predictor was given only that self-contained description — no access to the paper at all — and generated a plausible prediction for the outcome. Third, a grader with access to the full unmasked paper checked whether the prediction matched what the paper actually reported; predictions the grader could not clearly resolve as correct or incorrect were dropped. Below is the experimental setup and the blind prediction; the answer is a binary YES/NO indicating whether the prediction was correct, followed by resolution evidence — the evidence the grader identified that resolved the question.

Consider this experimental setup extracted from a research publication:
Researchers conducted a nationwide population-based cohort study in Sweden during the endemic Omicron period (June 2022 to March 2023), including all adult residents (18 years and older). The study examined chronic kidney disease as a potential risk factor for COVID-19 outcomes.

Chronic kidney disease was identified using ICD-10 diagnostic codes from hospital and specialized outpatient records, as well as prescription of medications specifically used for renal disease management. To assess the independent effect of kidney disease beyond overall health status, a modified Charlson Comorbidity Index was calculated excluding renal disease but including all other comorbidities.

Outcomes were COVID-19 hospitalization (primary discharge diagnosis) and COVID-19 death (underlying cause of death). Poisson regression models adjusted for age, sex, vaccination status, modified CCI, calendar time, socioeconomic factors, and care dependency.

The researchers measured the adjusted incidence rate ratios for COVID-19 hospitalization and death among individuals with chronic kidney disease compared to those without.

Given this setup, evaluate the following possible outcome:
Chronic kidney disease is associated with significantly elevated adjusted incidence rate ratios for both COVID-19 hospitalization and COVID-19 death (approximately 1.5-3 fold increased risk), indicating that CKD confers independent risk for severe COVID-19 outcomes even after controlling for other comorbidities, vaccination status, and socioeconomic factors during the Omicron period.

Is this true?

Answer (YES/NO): NO